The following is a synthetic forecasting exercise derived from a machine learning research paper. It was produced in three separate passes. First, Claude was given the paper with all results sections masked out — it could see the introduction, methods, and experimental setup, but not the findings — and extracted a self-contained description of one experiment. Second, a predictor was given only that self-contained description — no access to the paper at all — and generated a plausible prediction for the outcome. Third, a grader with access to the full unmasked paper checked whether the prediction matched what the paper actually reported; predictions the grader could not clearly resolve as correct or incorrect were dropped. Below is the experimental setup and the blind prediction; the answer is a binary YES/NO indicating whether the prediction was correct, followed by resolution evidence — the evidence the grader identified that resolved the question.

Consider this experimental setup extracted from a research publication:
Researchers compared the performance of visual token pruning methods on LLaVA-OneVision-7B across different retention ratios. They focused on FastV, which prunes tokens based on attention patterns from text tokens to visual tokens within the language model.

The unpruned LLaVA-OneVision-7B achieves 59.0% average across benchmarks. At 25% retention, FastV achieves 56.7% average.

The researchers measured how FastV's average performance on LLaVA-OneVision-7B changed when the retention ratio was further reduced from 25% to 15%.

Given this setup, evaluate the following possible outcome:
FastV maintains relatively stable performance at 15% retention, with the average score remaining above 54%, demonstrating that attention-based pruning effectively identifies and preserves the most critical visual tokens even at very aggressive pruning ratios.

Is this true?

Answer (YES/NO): NO